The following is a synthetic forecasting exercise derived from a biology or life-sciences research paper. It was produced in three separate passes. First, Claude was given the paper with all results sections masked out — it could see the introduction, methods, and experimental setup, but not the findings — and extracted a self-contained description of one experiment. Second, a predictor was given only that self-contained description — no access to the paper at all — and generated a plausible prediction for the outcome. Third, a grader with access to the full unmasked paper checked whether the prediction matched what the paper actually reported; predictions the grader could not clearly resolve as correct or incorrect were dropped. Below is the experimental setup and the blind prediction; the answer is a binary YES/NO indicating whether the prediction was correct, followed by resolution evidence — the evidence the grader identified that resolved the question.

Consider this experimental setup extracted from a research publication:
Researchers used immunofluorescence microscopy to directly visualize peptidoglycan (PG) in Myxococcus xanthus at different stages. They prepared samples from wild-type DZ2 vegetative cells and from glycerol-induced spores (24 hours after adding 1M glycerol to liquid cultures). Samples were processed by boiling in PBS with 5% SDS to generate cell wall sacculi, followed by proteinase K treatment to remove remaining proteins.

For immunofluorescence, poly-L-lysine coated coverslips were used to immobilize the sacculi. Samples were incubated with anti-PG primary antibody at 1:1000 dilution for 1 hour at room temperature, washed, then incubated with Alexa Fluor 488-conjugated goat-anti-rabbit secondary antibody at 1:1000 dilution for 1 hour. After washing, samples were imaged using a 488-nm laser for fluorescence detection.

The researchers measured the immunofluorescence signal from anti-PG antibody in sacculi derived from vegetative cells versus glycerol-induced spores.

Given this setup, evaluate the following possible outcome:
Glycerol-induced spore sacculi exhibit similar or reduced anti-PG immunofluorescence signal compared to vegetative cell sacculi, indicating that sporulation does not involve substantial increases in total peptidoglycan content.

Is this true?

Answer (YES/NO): YES